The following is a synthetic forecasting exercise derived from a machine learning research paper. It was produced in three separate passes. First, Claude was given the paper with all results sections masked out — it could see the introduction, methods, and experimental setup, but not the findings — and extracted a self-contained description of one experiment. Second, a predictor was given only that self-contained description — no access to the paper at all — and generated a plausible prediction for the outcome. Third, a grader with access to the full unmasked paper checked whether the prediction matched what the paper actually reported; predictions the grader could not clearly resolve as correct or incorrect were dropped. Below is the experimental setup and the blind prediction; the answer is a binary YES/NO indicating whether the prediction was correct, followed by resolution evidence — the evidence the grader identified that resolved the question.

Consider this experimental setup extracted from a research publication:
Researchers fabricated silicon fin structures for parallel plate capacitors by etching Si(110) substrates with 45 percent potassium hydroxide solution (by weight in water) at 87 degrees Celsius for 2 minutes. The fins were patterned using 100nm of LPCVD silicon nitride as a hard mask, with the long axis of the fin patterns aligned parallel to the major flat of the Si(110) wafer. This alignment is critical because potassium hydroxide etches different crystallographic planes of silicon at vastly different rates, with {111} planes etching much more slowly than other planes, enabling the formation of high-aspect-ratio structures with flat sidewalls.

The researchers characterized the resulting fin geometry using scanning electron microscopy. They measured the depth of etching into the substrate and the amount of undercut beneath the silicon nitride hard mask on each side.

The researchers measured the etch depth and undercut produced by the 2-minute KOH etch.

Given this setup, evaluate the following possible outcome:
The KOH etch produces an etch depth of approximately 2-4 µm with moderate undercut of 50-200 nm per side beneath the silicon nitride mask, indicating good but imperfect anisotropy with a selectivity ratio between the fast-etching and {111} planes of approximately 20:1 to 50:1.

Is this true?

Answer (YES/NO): NO